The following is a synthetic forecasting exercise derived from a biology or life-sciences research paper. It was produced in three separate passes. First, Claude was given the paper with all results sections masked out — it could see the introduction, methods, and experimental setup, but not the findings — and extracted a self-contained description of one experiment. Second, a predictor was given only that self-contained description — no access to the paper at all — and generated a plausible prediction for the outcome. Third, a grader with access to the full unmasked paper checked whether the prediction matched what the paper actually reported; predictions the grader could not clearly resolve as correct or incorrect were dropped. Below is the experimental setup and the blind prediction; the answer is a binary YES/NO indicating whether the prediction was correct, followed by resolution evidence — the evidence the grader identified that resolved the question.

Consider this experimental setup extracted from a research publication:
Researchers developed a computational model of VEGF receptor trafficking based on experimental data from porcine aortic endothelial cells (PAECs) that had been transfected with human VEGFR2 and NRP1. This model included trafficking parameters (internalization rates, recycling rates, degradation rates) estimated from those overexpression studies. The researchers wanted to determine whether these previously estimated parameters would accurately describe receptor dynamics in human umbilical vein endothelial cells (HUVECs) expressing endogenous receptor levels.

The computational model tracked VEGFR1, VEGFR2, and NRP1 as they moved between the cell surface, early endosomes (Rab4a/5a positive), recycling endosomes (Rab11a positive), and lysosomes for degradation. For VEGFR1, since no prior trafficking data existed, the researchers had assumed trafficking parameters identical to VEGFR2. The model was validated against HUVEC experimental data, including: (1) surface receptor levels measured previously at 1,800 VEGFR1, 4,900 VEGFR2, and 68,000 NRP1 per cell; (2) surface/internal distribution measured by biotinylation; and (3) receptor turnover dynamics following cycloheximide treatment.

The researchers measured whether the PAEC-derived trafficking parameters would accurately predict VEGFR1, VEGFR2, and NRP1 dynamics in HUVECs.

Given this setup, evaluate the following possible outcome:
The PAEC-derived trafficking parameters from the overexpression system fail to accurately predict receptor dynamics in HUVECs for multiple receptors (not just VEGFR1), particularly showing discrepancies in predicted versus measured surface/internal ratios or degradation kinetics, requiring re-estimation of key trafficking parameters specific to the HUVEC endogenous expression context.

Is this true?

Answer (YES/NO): YES